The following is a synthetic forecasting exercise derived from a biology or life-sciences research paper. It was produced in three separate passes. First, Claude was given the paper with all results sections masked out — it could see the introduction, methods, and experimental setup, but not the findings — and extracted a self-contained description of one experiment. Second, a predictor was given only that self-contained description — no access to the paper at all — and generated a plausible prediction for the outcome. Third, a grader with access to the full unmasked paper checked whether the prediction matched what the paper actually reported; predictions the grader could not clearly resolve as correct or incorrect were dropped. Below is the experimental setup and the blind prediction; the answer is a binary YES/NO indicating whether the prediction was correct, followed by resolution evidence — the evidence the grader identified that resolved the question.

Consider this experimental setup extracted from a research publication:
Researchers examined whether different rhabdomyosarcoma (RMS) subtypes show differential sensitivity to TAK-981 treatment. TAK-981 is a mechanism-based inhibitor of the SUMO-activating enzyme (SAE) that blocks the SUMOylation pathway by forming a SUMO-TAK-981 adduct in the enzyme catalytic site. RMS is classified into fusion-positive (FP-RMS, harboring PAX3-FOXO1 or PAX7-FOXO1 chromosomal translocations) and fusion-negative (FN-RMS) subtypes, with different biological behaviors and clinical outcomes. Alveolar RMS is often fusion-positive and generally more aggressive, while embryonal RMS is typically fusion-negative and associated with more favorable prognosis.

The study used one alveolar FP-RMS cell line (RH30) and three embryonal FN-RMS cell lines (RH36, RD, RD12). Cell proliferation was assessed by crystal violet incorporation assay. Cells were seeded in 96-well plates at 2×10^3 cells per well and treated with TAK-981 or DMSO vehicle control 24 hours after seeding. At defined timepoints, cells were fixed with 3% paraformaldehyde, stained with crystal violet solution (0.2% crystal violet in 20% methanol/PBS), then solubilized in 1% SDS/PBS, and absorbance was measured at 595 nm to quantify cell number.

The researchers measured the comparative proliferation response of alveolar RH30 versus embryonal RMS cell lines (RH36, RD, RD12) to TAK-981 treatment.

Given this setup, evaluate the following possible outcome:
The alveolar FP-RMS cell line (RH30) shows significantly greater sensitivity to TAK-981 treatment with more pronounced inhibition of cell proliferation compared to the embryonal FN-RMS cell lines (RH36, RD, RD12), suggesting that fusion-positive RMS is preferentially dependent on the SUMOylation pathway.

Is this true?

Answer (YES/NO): NO